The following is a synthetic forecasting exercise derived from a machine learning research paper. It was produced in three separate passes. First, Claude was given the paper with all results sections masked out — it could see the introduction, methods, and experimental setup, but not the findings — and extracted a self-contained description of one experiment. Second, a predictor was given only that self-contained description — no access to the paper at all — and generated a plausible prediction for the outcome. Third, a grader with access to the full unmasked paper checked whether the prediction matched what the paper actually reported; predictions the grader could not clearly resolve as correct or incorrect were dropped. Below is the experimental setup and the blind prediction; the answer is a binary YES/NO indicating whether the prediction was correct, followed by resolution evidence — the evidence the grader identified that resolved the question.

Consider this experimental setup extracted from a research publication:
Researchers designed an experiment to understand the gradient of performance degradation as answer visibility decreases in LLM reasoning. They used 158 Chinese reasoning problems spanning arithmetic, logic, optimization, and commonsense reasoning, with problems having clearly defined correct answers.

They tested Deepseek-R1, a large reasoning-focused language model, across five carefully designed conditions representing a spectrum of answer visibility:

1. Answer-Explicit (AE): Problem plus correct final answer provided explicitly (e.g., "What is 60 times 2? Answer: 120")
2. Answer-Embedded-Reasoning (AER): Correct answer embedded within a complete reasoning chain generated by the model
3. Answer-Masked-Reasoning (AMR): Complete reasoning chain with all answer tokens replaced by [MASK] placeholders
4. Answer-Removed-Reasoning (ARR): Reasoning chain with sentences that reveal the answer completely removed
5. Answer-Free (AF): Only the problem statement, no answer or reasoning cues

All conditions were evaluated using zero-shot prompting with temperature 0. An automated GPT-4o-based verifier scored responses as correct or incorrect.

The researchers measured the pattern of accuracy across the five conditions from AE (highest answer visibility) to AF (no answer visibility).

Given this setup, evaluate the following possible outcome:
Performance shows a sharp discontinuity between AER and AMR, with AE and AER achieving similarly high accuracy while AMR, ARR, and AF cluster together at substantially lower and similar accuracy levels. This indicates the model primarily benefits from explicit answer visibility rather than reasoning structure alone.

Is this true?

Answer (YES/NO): NO